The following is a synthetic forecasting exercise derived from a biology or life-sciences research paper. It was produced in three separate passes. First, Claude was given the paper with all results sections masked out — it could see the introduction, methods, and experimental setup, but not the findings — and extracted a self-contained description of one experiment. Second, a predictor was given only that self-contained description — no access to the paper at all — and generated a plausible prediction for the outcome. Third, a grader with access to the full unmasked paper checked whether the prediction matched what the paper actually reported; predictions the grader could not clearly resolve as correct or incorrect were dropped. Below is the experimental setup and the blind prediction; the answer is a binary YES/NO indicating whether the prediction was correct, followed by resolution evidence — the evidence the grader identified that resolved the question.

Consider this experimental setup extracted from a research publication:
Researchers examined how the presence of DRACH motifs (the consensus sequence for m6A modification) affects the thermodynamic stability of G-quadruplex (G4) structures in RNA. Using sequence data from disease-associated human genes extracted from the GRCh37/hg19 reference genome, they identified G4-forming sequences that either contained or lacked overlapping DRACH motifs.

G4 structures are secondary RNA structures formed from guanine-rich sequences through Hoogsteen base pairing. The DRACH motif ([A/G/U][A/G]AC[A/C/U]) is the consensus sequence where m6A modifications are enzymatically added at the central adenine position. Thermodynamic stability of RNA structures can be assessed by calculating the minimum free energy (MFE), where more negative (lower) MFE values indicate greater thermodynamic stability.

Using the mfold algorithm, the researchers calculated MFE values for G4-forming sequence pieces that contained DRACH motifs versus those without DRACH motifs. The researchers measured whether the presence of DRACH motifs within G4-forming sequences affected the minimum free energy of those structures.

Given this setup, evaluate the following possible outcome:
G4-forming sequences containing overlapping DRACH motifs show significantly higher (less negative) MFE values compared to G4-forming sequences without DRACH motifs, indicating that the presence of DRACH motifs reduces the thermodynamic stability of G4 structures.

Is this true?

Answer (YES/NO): NO